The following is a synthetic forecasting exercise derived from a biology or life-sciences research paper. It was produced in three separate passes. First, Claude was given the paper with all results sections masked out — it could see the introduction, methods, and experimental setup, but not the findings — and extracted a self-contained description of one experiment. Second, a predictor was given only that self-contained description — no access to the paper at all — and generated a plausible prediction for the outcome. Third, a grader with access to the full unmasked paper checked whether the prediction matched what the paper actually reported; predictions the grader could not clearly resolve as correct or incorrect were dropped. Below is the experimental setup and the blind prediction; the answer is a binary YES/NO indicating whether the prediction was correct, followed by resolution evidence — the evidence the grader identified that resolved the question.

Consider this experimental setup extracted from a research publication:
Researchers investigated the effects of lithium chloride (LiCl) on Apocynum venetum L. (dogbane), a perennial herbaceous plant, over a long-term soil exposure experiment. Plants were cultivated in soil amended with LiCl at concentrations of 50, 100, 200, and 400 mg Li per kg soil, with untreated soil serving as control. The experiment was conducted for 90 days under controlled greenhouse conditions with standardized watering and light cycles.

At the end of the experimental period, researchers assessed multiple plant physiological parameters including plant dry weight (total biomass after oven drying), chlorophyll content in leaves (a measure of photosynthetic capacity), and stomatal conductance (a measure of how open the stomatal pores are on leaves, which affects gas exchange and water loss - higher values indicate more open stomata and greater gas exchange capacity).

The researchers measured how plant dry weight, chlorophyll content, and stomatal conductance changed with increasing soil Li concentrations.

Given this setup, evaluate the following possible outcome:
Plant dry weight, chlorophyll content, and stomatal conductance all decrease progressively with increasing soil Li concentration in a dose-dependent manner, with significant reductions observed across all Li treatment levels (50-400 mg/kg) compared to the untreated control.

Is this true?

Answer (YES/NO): NO